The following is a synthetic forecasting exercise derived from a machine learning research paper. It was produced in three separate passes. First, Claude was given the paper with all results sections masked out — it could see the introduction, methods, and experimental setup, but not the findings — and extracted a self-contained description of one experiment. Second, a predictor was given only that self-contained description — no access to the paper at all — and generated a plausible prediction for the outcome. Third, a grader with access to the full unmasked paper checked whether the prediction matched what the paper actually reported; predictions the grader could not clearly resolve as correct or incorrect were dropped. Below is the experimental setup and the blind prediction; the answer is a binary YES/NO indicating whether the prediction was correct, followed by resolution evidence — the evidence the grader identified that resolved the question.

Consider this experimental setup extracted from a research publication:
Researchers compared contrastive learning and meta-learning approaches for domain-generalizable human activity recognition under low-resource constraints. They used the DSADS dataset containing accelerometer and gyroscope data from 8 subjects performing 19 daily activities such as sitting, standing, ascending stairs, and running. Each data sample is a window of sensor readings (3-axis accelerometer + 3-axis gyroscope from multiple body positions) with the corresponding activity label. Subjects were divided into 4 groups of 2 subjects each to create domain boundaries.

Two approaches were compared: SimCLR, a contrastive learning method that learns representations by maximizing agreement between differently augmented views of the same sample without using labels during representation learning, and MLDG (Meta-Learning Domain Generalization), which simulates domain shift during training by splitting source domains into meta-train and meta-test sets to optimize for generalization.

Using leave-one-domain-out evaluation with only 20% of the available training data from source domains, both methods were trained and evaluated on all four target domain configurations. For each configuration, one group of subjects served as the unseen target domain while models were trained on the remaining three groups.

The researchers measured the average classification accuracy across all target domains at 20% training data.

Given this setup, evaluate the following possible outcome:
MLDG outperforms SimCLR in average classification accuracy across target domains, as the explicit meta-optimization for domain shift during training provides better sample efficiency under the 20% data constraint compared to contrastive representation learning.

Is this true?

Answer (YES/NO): NO